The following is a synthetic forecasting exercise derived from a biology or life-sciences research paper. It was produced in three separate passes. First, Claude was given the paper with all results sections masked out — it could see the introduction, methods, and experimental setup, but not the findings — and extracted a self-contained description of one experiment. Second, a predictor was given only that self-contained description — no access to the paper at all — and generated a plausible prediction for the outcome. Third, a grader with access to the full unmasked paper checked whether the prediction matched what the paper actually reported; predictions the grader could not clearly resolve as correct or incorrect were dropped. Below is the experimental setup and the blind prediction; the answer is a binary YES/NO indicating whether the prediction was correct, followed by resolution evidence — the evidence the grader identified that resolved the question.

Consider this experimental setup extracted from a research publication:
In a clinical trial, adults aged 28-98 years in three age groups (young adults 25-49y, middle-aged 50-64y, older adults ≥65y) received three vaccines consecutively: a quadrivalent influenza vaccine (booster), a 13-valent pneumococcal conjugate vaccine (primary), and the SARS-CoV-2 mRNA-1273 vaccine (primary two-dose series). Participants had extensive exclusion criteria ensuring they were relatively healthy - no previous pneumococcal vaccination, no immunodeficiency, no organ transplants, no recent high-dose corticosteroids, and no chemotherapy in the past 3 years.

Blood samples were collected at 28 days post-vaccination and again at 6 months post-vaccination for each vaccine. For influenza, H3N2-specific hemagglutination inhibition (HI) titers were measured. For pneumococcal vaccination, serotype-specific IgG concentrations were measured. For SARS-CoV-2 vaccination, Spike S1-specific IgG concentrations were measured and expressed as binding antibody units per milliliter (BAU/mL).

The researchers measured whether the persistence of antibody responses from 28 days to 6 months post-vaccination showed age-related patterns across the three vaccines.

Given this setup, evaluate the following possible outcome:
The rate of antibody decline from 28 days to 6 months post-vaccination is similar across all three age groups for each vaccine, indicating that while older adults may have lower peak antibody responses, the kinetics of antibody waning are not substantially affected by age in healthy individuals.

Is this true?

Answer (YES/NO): NO